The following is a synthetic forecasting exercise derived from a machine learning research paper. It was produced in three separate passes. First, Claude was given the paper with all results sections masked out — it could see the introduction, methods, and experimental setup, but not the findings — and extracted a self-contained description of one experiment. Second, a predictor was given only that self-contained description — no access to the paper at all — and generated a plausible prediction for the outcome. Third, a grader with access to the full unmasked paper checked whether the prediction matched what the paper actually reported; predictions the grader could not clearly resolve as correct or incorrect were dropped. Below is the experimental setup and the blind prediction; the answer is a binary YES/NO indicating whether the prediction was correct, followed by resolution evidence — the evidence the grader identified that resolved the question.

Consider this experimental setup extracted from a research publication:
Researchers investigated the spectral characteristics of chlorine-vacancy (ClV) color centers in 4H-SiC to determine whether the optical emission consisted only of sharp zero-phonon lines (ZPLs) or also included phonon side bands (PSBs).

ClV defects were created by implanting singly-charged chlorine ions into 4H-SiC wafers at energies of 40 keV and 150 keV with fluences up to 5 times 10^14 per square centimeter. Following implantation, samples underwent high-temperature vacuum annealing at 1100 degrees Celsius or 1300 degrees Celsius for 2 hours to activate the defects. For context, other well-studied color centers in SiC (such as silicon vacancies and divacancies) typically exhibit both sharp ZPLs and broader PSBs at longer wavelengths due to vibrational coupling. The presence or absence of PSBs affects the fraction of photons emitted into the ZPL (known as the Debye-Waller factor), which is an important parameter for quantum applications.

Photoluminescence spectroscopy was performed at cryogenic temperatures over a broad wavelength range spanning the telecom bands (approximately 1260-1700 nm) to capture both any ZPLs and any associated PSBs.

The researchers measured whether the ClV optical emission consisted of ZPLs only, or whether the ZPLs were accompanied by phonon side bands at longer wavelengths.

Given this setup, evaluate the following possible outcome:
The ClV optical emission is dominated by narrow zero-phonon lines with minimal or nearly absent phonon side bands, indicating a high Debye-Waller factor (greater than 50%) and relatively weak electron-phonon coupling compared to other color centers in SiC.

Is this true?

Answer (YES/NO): NO